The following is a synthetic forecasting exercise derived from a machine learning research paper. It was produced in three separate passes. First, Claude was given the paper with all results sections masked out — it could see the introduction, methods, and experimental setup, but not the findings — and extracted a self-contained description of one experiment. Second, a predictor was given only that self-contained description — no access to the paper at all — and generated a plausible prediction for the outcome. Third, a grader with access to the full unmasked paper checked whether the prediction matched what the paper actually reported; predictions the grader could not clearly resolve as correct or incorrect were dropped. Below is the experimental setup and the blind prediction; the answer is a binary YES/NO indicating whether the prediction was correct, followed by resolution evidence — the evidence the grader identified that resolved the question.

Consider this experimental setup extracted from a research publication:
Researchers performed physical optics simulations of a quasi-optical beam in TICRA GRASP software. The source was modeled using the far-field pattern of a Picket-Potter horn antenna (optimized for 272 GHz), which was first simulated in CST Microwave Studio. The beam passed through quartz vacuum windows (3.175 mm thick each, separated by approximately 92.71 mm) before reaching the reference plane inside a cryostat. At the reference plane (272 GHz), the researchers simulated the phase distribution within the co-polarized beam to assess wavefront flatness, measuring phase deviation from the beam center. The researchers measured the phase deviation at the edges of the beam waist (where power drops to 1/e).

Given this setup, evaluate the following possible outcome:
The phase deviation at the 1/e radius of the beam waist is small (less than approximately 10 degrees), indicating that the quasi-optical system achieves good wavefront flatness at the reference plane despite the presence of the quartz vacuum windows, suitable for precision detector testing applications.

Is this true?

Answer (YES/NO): YES